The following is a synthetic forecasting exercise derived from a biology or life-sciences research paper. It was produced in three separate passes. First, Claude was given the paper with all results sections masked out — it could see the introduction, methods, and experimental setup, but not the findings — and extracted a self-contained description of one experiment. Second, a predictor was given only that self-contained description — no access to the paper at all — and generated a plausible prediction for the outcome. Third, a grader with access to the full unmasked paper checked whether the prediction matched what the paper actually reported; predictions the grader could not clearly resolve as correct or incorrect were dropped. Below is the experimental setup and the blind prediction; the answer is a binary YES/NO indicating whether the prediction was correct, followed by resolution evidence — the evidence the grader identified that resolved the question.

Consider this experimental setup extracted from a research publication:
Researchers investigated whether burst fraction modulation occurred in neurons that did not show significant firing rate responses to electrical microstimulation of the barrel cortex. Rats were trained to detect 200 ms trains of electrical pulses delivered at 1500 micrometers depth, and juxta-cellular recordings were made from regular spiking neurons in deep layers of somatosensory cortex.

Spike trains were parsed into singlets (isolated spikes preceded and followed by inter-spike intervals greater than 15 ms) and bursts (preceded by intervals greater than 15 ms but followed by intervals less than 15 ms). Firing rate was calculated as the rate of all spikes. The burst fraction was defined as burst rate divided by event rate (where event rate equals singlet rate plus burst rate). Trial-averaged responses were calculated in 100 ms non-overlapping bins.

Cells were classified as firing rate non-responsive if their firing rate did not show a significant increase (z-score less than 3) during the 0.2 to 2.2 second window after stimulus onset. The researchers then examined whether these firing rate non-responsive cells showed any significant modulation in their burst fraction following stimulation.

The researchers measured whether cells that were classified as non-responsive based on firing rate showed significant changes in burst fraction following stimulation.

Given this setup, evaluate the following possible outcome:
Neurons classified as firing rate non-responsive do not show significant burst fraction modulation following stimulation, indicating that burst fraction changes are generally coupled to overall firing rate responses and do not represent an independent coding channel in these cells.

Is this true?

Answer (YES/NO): NO